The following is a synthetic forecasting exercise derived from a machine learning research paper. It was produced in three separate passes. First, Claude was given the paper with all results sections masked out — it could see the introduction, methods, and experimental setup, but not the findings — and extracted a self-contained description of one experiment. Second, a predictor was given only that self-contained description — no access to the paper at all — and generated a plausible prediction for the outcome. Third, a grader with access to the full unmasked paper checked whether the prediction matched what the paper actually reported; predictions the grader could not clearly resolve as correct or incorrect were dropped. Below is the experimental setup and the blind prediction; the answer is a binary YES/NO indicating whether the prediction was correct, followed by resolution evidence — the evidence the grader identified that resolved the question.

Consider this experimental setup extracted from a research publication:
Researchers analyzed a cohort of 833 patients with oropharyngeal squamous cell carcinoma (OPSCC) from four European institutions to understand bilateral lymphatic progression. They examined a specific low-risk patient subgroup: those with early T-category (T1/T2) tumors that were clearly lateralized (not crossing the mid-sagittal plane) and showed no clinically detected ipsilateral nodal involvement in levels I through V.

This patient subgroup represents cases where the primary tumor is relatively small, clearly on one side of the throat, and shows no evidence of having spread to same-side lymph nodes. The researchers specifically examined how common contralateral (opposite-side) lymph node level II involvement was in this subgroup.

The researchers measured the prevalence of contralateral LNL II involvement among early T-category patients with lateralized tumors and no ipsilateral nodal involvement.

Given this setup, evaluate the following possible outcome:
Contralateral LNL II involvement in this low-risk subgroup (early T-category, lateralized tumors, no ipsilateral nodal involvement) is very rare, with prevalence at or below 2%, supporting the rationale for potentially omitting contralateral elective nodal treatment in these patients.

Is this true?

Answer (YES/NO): YES